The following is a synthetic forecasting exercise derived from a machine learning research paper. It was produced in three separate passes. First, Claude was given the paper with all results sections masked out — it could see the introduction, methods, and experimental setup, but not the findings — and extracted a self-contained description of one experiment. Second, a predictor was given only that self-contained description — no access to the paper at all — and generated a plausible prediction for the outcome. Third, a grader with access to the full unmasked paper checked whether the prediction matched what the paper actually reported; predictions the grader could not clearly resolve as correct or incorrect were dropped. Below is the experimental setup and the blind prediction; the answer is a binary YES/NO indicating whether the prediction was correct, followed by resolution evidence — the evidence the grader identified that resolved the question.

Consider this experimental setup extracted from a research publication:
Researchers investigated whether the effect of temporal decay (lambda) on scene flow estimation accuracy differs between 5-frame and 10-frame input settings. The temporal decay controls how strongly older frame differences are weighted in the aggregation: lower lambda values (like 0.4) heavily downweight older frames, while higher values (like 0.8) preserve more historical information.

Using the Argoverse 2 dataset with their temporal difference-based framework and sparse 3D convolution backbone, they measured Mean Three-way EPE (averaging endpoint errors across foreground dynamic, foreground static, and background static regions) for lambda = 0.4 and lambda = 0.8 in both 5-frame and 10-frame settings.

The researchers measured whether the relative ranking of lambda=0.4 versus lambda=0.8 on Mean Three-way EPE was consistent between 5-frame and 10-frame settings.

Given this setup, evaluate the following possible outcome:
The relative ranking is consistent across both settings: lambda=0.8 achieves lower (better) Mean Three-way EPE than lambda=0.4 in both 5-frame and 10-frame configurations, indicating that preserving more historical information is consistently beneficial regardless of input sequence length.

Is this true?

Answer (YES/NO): YES